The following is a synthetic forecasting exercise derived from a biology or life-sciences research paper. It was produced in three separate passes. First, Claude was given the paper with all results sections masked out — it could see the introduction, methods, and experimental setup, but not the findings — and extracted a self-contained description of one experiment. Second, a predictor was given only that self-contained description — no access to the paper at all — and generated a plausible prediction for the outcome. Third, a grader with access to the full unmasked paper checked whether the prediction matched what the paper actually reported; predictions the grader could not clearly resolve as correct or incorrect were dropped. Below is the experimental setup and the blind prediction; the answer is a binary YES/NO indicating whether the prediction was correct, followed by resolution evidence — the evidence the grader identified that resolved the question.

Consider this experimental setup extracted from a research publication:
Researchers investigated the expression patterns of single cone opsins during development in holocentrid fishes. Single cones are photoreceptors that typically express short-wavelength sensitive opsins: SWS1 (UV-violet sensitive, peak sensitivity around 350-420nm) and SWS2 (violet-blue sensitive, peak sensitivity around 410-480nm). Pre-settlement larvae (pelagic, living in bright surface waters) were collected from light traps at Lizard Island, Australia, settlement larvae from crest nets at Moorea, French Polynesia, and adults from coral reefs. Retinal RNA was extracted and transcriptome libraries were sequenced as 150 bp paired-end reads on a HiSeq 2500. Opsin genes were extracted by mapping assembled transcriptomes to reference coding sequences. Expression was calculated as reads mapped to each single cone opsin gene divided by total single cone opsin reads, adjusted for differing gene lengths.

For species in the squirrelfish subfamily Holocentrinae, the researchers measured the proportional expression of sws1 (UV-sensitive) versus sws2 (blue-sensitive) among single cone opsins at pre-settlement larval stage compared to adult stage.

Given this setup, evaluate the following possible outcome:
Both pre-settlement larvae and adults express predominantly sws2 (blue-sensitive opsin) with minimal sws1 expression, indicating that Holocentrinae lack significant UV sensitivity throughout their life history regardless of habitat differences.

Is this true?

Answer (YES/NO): YES